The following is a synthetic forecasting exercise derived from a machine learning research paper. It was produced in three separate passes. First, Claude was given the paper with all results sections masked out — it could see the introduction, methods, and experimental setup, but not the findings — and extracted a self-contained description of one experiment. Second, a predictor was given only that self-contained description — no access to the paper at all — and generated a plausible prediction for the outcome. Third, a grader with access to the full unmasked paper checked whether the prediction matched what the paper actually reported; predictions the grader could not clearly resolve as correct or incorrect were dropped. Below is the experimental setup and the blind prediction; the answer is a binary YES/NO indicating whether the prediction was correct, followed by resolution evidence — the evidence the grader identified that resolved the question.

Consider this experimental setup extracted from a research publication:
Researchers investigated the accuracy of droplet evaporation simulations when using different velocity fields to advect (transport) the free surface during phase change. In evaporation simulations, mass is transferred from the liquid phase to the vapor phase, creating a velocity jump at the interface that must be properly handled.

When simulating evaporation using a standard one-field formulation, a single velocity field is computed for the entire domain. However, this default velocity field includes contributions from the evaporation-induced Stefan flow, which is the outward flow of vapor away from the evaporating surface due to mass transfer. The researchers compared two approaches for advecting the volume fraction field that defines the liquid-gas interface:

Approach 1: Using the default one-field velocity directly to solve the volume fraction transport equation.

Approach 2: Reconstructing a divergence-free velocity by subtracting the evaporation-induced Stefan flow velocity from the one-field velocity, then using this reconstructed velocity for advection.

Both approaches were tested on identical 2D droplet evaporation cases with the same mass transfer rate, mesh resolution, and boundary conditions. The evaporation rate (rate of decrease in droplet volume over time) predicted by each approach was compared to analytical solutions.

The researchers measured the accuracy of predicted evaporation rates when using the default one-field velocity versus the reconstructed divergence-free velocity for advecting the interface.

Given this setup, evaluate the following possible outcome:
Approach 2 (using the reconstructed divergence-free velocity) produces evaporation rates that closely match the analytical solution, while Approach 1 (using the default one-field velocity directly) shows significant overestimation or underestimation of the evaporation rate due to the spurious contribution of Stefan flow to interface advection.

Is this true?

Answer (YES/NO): YES